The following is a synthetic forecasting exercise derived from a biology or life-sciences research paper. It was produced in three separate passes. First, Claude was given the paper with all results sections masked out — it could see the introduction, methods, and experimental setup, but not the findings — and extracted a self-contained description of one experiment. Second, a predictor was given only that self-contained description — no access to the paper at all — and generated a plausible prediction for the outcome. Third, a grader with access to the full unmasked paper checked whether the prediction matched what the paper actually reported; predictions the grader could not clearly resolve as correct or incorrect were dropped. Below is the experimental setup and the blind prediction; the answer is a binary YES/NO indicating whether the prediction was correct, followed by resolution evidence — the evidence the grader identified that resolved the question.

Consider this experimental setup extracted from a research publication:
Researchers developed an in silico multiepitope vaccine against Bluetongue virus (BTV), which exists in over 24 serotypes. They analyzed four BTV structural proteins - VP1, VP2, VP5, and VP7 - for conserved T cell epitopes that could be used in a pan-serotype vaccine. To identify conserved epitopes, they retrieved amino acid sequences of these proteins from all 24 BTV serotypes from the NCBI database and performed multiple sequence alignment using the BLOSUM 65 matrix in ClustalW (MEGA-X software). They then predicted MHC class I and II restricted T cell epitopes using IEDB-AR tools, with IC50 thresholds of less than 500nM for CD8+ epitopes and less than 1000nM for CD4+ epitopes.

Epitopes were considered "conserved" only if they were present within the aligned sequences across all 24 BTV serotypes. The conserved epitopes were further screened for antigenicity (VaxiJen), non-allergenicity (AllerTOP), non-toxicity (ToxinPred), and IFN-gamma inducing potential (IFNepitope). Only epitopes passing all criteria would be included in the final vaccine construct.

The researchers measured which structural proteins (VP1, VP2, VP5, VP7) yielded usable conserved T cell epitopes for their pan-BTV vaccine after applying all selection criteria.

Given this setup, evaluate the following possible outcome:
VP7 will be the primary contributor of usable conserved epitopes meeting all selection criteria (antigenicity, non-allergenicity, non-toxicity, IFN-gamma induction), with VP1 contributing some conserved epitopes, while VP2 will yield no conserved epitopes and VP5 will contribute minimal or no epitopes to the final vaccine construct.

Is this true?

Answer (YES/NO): NO